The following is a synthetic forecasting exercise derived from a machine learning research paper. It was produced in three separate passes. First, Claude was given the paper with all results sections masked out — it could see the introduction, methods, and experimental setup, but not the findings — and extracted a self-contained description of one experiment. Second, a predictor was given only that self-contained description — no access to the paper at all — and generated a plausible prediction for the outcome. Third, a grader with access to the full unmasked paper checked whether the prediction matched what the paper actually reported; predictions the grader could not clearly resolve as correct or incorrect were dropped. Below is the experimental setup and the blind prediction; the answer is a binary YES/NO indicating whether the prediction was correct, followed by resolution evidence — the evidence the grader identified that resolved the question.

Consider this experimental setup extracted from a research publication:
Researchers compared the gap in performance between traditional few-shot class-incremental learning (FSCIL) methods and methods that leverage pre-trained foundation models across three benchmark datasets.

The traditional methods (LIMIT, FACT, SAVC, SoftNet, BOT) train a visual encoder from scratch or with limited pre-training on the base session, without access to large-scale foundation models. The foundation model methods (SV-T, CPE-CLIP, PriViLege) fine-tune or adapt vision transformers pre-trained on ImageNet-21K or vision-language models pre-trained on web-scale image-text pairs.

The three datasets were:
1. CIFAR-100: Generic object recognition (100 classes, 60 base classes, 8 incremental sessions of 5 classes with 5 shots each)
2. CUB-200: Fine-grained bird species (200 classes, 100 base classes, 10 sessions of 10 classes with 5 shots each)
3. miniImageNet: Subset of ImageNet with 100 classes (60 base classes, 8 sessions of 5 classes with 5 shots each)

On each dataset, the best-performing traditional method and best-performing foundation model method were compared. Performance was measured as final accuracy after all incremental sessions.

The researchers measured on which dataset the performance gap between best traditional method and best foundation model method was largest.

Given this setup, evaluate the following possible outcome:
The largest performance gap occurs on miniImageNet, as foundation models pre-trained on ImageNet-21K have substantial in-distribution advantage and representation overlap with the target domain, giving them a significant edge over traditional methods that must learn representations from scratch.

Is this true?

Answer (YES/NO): YES